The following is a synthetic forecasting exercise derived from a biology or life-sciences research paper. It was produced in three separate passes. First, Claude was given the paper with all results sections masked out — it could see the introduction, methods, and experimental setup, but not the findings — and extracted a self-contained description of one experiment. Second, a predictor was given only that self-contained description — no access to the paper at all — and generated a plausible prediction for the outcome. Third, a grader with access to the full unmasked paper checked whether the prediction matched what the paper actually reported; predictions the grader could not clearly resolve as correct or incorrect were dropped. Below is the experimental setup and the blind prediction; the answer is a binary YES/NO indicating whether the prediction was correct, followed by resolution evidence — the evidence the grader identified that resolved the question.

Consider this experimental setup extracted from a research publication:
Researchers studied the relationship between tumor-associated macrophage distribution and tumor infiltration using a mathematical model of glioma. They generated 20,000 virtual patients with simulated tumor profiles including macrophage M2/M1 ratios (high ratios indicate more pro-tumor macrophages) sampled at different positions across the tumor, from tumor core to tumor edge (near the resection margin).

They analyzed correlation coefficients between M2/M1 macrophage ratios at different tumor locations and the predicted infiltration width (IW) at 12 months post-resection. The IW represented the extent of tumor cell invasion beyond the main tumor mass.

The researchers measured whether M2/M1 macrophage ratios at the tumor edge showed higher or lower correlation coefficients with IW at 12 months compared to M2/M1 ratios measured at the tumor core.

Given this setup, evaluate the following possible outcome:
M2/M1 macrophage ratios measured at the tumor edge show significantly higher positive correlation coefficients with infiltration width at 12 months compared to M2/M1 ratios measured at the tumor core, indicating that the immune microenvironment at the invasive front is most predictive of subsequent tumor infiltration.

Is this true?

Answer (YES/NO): YES